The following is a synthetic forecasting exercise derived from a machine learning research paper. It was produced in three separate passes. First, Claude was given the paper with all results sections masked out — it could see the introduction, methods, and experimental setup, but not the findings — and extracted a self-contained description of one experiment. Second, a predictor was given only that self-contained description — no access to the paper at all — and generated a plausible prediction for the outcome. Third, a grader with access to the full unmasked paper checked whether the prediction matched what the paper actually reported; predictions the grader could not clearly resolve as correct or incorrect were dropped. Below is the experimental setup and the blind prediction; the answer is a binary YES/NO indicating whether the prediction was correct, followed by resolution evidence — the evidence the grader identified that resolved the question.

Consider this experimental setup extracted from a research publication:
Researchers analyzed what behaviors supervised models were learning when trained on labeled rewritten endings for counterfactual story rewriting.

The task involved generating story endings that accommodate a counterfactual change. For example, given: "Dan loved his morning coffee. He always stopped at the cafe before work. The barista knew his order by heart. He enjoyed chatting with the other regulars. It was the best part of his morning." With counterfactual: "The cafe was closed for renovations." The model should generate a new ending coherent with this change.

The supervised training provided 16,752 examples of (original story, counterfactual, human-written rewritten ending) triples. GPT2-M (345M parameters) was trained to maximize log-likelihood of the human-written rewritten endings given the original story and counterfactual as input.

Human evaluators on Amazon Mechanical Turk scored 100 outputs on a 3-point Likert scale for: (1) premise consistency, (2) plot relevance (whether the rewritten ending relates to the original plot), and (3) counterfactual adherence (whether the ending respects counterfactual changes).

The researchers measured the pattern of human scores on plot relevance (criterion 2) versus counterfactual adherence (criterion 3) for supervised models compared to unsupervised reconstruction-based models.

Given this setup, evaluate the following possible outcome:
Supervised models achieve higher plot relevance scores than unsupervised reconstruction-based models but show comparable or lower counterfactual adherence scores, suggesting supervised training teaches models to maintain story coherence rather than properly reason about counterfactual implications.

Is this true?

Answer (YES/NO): YES